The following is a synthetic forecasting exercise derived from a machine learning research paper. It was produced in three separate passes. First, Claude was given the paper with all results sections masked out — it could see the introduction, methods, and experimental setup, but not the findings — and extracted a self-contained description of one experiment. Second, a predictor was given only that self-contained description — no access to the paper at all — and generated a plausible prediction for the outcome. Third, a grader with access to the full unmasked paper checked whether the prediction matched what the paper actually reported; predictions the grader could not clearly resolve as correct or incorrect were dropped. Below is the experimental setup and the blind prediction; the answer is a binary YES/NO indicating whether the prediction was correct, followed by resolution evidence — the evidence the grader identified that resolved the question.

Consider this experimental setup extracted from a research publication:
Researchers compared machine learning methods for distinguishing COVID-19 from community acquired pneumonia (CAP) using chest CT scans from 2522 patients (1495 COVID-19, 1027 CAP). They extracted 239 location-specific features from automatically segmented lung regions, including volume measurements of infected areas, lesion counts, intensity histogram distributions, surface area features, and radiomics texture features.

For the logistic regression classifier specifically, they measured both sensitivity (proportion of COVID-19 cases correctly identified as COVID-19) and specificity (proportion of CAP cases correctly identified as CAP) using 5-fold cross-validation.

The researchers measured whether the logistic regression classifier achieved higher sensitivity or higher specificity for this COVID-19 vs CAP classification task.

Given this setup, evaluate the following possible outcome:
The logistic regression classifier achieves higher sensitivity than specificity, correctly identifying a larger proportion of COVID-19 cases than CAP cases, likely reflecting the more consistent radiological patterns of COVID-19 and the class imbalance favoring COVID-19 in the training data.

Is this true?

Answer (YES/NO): YES